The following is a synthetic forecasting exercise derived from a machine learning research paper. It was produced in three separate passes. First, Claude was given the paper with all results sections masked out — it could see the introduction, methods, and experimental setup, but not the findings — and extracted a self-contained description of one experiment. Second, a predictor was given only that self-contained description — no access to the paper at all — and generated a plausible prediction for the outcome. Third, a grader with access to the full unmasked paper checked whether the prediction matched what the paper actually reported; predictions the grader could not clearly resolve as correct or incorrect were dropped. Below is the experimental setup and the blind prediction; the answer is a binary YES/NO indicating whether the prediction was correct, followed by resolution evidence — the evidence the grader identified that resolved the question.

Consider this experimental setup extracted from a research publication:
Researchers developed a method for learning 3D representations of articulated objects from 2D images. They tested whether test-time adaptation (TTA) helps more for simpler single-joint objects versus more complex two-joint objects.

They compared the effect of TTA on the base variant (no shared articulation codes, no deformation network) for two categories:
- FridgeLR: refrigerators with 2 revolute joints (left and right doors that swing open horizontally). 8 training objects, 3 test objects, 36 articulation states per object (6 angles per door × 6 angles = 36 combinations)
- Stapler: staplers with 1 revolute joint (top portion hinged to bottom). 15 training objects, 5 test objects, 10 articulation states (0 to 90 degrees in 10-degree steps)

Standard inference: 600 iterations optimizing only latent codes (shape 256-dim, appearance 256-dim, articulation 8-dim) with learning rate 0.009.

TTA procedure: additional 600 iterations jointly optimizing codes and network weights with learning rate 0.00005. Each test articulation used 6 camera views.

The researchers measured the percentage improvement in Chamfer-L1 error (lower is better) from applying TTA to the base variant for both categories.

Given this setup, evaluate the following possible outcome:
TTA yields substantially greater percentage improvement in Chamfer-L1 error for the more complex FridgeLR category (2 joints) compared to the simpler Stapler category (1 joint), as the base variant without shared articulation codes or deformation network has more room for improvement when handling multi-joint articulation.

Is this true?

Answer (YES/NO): YES